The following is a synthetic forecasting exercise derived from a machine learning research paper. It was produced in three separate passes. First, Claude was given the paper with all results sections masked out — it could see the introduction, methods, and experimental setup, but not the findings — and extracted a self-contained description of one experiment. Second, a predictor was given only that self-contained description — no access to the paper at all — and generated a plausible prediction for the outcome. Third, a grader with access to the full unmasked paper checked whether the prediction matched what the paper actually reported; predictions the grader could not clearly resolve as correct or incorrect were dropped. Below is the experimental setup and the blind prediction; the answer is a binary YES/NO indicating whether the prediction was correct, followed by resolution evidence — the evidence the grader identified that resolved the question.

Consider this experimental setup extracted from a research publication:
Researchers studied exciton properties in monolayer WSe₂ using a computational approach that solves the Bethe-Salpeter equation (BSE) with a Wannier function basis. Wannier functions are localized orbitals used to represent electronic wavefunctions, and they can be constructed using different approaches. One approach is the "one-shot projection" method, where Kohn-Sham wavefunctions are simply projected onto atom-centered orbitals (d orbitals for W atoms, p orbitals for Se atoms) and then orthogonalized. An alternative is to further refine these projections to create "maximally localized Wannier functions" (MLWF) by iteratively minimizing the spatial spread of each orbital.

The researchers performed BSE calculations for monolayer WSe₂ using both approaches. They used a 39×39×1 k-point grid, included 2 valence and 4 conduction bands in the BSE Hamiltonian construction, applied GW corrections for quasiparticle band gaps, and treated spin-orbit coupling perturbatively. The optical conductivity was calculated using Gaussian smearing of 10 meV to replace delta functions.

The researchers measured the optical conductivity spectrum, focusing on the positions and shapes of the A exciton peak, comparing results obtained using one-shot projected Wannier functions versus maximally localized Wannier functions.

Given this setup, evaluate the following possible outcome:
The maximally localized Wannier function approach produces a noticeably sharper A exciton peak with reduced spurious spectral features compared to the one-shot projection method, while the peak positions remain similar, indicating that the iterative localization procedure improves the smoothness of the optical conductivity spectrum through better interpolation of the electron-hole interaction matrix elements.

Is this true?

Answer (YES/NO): NO